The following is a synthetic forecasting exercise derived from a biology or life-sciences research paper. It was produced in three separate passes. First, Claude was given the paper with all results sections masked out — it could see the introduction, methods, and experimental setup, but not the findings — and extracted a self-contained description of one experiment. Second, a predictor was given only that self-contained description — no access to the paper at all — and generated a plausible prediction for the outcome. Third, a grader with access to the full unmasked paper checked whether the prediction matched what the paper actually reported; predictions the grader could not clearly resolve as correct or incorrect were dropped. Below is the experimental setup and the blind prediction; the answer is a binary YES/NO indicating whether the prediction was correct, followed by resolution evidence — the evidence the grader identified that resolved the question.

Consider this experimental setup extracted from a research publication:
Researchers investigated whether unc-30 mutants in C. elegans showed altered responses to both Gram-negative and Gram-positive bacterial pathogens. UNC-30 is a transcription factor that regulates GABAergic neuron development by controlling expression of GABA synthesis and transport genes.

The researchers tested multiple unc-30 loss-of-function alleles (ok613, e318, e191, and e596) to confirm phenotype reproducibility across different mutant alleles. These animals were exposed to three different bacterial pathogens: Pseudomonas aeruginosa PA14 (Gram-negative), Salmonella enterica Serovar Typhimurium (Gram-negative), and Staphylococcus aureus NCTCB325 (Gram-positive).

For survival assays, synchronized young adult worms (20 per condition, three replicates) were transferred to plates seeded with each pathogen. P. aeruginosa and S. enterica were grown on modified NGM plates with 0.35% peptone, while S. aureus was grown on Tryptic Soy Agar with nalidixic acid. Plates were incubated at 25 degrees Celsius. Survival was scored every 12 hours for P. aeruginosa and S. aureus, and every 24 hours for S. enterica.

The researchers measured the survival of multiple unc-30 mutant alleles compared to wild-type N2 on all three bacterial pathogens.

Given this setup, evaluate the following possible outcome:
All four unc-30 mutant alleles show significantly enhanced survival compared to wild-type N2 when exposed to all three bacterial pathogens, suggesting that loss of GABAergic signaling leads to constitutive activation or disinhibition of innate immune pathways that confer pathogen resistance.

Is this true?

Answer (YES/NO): YES